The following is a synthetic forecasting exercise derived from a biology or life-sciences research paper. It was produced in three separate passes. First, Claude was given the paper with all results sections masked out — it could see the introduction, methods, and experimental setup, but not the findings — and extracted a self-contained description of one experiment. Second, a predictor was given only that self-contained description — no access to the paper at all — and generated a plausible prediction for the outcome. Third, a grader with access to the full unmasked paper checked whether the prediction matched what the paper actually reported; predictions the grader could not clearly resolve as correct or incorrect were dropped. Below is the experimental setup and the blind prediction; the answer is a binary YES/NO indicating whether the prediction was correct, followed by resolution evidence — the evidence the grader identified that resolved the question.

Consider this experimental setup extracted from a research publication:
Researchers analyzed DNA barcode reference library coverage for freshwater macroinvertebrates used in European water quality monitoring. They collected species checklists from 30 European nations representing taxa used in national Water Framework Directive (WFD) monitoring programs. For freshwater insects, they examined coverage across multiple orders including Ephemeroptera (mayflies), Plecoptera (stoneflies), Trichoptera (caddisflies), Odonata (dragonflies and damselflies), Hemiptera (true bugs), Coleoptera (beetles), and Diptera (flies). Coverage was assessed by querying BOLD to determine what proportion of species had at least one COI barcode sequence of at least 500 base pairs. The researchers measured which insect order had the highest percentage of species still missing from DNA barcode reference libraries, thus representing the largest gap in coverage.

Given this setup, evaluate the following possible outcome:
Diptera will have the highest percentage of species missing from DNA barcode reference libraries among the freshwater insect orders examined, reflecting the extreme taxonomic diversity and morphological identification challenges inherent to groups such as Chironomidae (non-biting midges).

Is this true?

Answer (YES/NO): NO